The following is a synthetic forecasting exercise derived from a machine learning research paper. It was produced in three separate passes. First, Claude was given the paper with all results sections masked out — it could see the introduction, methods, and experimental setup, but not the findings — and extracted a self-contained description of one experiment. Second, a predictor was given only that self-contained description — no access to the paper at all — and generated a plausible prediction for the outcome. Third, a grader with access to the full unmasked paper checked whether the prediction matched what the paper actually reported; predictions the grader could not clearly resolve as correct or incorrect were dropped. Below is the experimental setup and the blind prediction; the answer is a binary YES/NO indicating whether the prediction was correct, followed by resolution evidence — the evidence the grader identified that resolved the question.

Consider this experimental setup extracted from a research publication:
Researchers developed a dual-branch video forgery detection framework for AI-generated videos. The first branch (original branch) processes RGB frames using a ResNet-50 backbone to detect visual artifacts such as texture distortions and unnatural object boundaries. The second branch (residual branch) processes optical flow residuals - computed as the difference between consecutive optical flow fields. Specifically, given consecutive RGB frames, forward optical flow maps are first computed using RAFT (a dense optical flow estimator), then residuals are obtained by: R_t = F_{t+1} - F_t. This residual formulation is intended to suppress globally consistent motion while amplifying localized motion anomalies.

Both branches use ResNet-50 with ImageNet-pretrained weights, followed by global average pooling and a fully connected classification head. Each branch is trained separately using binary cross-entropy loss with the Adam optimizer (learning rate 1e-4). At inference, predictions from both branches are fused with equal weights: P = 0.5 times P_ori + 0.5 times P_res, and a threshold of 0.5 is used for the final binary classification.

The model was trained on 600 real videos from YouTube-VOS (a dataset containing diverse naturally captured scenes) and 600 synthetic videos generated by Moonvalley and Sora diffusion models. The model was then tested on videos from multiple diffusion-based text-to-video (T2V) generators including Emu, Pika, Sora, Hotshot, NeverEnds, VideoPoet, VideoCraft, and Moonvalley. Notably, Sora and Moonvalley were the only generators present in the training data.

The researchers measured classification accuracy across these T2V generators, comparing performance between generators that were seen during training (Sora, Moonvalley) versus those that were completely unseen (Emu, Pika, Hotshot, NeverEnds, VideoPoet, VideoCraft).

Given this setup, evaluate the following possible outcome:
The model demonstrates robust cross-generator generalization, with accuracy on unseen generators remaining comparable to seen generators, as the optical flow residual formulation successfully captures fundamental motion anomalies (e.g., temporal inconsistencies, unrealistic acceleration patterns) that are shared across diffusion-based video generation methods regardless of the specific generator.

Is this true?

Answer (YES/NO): YES